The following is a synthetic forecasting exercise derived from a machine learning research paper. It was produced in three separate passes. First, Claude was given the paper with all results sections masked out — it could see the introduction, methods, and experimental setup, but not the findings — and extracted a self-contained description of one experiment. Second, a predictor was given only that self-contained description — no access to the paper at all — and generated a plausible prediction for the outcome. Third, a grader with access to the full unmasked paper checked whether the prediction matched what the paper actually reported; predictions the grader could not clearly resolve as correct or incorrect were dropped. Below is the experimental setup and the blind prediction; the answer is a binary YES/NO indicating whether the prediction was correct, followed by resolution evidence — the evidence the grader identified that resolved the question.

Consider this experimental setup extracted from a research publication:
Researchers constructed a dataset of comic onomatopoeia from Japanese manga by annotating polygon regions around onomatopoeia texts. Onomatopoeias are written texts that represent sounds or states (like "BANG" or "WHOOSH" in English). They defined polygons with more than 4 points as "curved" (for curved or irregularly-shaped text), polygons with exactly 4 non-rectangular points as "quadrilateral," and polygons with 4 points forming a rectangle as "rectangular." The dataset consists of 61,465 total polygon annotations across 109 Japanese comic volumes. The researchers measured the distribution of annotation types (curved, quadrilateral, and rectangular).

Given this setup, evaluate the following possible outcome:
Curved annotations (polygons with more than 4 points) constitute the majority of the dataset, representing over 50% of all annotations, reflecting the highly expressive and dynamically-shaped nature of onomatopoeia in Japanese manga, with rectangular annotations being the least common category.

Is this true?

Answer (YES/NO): NO